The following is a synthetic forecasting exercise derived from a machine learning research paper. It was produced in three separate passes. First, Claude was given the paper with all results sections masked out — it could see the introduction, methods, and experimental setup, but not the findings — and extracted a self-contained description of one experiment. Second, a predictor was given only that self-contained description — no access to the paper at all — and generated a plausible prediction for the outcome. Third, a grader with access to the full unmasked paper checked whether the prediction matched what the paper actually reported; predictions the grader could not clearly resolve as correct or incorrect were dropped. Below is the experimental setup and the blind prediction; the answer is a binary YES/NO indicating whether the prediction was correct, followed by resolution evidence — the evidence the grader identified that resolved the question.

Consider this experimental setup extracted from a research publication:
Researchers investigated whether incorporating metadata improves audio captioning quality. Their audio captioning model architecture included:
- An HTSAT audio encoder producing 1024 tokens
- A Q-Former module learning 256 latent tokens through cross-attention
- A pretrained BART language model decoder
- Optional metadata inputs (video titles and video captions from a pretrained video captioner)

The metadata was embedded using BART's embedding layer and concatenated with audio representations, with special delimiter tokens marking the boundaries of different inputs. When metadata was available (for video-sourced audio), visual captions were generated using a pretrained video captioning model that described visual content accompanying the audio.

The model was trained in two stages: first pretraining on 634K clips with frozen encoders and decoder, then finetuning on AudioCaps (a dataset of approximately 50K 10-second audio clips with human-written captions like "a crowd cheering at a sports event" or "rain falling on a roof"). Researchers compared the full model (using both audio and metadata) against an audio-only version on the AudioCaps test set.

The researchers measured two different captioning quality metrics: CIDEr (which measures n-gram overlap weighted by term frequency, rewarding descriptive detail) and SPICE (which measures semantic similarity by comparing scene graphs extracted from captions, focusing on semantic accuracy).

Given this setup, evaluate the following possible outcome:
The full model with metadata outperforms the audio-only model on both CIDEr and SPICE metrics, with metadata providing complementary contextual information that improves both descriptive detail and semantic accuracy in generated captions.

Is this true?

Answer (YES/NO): NO